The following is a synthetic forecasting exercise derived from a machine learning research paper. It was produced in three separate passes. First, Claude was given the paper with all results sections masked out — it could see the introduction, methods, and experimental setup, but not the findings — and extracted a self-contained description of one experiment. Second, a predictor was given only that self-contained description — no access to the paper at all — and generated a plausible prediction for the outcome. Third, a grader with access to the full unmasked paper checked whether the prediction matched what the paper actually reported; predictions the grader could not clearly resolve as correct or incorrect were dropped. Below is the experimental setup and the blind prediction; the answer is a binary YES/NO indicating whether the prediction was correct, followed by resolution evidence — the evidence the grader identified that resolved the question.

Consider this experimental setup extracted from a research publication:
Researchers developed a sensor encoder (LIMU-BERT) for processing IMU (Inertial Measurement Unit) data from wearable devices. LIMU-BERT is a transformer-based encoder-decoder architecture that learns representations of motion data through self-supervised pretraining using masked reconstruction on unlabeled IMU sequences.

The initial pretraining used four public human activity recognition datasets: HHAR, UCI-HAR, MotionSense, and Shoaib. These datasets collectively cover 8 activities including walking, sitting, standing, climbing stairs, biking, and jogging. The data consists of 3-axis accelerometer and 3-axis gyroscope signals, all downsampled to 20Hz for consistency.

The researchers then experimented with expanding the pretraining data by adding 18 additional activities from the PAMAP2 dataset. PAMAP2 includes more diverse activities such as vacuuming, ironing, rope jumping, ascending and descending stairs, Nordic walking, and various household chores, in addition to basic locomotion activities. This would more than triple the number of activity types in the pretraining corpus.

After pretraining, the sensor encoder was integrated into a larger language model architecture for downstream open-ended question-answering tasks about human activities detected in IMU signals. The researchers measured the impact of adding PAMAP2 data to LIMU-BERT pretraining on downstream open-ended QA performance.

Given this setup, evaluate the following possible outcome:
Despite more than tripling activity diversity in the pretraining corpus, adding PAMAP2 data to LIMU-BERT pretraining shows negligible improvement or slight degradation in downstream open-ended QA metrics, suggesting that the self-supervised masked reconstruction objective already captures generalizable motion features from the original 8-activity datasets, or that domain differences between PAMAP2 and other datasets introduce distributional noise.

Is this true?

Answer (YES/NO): YES